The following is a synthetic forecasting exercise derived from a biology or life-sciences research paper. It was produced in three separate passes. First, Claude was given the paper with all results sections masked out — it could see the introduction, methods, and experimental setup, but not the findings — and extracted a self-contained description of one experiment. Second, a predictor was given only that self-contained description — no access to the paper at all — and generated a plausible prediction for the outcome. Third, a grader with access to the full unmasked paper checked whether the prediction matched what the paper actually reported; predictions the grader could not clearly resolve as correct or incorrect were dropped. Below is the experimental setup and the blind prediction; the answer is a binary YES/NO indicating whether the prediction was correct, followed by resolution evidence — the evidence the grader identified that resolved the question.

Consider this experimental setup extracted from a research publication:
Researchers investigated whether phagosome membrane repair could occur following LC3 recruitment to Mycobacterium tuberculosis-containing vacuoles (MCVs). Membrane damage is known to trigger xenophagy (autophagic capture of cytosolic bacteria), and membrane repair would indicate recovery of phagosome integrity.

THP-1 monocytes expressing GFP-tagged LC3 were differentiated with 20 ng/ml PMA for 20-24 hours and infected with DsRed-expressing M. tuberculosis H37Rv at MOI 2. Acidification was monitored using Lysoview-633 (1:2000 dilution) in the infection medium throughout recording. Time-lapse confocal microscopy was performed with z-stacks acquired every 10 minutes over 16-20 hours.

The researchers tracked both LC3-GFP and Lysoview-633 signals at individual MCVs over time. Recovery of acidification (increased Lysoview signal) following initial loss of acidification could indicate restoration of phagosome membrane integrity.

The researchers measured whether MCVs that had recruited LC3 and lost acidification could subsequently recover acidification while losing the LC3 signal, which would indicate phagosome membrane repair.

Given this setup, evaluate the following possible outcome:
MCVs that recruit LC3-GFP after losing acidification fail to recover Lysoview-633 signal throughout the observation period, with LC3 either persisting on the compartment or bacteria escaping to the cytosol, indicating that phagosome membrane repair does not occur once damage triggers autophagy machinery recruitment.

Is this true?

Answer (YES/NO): NO